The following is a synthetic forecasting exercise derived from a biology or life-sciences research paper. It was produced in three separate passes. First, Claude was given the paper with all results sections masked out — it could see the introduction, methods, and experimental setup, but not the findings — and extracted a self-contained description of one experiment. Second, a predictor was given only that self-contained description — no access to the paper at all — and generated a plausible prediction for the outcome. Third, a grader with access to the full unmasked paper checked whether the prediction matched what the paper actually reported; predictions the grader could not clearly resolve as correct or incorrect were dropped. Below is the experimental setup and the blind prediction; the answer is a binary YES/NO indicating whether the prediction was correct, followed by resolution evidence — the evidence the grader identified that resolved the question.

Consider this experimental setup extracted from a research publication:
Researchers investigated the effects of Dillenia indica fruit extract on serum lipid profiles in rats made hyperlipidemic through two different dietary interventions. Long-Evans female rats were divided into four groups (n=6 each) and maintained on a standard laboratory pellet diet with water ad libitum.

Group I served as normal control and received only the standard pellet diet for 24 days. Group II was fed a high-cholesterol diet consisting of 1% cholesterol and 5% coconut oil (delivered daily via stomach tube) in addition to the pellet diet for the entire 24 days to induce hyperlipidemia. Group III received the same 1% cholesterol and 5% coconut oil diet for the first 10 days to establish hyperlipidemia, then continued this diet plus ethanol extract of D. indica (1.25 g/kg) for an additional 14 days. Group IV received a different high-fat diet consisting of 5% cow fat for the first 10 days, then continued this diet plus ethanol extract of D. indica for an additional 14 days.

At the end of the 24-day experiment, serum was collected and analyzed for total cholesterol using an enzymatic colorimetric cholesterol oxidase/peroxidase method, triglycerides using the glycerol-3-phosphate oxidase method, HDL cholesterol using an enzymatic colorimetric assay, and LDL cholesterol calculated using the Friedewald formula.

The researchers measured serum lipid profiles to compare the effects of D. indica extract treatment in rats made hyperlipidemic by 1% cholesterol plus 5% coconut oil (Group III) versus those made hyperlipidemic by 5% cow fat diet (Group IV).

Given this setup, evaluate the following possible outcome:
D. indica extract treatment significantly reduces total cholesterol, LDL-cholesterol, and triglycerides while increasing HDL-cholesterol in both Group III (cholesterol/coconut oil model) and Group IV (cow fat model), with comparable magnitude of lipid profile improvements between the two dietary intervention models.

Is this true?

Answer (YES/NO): NO